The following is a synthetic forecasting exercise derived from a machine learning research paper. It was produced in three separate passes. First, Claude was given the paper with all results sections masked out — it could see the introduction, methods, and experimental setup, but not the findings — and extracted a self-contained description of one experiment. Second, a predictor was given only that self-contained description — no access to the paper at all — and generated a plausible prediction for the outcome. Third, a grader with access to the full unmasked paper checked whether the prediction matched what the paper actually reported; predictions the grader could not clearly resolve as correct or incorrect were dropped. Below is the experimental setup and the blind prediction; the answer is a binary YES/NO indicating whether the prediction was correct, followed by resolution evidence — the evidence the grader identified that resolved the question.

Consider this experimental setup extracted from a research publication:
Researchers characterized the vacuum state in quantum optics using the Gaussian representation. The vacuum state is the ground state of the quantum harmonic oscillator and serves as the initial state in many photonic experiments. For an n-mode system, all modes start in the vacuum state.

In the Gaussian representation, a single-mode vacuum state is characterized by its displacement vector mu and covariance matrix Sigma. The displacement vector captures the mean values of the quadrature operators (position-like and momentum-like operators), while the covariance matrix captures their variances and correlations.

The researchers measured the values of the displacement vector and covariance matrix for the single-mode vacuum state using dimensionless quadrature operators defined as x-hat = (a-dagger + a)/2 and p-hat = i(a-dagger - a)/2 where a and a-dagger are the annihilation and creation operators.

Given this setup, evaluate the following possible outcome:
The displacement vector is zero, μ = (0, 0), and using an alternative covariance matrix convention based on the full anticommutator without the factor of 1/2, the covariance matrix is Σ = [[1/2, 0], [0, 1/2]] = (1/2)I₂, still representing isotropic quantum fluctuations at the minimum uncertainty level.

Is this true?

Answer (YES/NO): NO